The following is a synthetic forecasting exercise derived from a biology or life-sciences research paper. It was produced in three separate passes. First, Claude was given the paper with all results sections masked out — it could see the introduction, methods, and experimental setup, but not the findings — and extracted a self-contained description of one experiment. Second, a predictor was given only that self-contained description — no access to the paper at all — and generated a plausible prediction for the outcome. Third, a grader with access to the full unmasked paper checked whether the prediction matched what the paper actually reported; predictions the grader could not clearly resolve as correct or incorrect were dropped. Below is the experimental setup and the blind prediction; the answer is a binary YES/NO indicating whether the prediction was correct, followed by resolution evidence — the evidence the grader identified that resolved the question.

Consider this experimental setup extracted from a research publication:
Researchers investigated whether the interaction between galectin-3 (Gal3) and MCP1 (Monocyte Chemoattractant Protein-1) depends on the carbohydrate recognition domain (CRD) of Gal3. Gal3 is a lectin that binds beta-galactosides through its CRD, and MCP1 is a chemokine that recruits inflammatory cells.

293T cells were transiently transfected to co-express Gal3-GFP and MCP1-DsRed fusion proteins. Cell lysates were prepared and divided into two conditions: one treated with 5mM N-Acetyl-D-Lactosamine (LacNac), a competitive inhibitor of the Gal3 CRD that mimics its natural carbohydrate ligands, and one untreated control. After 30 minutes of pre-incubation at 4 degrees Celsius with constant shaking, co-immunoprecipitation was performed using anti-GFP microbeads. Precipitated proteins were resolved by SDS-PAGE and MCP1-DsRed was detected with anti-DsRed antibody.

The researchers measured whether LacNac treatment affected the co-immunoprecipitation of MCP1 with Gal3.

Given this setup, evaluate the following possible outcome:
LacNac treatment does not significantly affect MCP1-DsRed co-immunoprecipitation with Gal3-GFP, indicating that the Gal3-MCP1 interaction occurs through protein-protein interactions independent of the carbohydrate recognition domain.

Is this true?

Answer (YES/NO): YES